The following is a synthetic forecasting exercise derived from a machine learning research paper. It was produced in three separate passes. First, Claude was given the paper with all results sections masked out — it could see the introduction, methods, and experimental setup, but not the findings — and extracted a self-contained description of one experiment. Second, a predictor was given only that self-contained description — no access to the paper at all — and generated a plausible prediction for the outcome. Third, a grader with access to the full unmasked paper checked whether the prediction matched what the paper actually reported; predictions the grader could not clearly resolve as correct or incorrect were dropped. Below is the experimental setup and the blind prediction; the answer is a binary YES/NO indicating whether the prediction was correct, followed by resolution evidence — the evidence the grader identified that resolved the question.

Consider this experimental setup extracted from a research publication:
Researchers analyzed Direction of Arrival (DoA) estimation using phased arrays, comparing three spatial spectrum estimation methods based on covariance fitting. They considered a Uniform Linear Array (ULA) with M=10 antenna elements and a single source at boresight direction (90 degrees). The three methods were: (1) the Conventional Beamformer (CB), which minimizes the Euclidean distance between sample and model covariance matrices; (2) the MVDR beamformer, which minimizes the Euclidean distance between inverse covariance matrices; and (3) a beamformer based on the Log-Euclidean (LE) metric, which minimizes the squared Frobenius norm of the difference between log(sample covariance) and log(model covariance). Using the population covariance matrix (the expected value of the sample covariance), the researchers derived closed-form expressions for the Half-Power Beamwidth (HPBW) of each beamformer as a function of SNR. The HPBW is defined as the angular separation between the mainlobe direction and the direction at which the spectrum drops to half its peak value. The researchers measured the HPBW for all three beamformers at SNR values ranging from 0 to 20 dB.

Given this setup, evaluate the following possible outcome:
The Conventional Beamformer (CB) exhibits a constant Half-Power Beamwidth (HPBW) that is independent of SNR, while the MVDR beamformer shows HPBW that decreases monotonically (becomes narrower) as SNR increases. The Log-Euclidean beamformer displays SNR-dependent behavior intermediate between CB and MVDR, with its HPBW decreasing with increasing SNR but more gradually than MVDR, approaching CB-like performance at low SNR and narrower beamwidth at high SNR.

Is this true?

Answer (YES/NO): NO